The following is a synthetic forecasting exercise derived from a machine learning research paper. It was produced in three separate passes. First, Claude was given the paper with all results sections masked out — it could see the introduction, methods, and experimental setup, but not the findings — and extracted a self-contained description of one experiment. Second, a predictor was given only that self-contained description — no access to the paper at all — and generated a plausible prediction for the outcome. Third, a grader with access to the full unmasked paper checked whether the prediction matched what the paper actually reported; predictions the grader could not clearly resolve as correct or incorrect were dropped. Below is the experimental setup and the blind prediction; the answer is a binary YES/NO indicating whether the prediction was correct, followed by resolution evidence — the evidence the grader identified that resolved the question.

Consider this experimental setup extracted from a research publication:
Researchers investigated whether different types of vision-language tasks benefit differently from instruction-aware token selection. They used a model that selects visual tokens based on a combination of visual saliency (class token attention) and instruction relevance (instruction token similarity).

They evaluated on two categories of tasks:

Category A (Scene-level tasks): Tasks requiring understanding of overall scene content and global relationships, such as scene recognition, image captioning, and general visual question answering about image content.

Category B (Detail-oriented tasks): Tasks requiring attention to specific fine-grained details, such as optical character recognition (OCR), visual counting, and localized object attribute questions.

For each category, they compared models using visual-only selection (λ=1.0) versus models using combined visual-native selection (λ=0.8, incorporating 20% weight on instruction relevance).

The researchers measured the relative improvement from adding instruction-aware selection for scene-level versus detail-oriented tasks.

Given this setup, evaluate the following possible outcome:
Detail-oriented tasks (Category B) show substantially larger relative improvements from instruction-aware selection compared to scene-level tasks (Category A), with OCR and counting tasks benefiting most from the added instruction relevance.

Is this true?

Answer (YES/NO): NO